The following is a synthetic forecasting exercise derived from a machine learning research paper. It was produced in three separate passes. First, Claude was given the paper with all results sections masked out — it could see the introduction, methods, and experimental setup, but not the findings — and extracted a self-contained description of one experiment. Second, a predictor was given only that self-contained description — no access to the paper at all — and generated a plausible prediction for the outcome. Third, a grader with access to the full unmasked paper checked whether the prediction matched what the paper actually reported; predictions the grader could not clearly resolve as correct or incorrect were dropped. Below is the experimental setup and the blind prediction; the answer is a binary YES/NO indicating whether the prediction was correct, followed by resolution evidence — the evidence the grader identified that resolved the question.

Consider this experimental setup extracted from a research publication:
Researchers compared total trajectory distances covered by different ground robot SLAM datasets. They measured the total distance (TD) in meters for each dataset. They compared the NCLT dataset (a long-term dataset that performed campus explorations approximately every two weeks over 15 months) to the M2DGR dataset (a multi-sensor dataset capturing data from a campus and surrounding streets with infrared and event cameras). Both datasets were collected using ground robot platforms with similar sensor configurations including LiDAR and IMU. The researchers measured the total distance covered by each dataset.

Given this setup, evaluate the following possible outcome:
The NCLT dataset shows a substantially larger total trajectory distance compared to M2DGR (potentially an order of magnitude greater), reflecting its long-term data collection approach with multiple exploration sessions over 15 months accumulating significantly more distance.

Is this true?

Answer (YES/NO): YES